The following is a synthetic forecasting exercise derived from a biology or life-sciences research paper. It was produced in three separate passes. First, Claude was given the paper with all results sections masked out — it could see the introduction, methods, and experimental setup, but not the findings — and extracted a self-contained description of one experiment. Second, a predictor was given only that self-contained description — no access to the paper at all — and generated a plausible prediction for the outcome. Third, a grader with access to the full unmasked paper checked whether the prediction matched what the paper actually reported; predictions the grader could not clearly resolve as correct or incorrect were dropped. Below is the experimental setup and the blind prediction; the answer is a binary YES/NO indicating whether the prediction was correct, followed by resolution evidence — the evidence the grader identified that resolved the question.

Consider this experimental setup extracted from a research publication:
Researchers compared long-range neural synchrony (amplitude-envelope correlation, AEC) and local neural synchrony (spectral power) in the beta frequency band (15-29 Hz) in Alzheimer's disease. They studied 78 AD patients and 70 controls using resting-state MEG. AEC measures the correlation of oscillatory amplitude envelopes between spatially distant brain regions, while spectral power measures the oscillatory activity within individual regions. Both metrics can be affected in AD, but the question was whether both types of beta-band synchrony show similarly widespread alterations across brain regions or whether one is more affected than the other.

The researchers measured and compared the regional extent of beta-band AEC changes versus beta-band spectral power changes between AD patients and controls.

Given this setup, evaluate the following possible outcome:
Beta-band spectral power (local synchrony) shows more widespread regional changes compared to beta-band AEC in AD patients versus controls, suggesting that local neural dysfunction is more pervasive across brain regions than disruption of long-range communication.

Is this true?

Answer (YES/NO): NO